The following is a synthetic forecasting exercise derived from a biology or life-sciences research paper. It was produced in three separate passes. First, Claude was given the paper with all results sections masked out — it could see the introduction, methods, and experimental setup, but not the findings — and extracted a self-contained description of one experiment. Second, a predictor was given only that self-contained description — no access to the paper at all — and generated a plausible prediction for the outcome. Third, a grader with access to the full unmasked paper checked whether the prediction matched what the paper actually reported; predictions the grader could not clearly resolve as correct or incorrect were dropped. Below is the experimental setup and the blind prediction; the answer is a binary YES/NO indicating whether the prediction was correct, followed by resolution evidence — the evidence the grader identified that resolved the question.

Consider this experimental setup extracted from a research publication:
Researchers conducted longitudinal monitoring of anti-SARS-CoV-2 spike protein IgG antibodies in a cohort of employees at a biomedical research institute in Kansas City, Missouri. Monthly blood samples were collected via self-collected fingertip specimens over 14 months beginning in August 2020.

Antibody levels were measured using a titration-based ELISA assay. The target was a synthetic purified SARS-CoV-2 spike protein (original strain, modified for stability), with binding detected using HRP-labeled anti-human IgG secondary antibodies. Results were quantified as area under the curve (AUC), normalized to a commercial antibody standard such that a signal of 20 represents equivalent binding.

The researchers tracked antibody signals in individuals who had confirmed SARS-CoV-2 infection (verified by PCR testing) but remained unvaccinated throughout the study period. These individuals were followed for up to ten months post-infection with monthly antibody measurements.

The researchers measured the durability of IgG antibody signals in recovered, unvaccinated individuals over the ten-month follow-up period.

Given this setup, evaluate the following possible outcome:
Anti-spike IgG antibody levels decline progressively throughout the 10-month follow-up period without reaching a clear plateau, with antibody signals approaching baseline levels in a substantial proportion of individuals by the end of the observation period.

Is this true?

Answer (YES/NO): NO